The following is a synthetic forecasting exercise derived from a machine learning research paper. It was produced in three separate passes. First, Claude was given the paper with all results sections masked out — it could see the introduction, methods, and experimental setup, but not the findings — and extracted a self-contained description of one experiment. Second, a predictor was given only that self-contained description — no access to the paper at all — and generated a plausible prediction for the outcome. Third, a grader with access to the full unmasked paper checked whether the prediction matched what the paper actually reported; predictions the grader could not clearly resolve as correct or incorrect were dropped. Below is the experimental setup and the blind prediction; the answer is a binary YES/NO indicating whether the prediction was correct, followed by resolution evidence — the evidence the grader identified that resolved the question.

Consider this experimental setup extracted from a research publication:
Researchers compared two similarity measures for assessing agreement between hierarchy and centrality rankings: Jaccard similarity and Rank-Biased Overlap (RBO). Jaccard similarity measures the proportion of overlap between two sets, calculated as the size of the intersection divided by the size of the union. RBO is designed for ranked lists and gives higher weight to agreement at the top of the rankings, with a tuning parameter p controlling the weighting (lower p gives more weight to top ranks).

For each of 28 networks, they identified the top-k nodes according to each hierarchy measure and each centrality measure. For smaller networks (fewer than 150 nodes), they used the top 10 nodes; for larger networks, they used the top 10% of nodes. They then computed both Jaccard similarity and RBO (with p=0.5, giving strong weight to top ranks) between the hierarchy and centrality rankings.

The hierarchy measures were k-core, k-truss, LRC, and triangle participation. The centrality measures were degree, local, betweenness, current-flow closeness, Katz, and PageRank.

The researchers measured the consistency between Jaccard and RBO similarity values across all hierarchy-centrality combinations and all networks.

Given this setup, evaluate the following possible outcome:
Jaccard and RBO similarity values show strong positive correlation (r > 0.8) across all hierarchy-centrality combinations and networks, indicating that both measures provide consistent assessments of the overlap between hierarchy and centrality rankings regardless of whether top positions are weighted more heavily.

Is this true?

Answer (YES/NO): NO